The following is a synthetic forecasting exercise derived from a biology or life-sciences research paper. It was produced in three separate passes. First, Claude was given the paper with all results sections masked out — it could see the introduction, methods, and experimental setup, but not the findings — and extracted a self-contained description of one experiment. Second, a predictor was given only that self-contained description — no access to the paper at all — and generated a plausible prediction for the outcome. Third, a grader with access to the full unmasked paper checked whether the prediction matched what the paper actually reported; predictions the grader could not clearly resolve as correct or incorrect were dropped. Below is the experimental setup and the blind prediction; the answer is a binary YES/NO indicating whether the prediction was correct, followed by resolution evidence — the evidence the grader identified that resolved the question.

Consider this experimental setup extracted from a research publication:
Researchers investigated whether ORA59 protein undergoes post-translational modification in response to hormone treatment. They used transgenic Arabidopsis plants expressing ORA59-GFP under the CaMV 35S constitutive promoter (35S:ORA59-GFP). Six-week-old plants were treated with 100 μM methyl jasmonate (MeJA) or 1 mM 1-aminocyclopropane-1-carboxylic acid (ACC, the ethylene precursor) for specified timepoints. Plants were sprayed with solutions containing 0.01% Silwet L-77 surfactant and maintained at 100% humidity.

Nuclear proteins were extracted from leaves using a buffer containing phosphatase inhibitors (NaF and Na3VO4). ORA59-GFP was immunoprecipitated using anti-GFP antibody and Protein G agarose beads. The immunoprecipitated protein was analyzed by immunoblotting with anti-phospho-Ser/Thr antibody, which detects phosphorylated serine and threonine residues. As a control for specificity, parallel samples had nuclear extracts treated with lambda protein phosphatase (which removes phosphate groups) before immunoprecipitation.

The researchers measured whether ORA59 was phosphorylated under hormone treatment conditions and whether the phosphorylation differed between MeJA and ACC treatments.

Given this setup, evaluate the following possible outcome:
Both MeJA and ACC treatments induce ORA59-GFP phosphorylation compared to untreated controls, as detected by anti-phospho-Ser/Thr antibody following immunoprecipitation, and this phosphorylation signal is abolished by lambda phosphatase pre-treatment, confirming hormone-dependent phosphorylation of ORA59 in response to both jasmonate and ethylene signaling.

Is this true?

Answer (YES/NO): YES